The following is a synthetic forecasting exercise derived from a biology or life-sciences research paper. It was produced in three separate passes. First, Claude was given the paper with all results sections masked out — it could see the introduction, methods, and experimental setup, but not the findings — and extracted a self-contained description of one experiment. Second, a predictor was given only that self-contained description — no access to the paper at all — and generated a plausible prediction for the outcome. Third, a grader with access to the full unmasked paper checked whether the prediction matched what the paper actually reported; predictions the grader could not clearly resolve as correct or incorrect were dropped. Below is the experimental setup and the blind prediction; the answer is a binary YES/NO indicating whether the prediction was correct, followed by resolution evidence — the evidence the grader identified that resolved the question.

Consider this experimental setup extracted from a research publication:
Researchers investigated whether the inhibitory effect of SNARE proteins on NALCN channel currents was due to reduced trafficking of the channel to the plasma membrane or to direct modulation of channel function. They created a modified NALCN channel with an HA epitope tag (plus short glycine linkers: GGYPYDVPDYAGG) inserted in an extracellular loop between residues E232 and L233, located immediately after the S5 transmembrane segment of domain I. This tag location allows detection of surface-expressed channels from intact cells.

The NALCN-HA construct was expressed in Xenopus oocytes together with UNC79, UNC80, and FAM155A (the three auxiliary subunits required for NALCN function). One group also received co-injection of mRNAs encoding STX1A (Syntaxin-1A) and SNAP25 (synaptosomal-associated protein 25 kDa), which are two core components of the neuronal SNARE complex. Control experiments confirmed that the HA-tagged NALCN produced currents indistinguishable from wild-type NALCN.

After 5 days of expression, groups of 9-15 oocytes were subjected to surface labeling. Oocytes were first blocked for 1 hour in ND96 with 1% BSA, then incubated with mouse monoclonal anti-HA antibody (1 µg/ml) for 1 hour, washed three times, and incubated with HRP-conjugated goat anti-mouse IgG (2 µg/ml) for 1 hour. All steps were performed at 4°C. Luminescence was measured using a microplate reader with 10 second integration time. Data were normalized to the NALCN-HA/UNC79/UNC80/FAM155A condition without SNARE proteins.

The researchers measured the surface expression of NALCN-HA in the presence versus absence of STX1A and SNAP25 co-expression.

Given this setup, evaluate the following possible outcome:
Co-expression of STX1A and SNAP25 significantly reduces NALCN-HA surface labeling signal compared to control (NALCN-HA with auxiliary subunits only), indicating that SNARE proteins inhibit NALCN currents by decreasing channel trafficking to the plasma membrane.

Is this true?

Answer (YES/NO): NO